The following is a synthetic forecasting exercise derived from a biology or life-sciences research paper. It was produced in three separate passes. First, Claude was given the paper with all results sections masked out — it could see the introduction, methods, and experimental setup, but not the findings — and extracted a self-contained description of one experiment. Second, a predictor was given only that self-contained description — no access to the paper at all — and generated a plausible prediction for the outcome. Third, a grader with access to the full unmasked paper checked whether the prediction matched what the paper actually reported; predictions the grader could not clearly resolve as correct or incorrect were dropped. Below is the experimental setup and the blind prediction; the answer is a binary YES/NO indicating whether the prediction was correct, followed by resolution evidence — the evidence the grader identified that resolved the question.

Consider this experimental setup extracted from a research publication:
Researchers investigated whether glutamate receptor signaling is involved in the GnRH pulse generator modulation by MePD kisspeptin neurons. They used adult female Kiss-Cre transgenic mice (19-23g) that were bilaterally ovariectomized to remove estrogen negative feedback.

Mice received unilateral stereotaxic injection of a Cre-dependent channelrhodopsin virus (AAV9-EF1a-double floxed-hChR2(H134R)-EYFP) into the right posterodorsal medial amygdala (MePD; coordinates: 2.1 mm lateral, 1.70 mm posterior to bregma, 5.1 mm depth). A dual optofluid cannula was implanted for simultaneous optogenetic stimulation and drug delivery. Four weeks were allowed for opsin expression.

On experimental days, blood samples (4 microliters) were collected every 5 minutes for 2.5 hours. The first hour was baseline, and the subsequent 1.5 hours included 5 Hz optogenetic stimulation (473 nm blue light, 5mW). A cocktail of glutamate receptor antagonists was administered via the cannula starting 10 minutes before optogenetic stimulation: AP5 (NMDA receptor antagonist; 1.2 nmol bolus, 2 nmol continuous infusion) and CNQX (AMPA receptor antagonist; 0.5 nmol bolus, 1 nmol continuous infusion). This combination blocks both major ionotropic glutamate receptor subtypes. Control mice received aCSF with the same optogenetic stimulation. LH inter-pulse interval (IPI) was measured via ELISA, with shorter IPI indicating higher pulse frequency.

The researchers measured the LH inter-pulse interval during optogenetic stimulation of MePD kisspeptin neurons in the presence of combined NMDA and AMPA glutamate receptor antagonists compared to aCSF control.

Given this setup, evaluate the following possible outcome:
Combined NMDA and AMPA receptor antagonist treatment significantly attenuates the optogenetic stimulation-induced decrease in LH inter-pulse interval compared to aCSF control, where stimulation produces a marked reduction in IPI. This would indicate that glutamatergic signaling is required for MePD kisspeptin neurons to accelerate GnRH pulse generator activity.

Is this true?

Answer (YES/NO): NO